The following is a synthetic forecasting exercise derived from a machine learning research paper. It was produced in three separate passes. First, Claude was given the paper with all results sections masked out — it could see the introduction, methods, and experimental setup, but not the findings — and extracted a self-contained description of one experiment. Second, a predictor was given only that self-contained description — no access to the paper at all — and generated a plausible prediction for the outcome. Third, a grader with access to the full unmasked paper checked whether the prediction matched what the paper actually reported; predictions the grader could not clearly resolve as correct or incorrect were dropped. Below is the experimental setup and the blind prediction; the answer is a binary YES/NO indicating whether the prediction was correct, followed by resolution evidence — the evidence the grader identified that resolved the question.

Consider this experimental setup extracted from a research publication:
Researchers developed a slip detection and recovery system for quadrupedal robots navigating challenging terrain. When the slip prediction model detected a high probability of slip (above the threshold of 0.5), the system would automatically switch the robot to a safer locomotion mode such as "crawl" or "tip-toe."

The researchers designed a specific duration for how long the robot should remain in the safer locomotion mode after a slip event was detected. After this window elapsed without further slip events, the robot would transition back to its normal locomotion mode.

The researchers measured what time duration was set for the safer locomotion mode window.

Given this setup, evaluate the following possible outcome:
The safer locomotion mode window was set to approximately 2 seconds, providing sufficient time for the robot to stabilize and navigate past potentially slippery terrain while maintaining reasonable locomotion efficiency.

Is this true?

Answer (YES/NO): NO